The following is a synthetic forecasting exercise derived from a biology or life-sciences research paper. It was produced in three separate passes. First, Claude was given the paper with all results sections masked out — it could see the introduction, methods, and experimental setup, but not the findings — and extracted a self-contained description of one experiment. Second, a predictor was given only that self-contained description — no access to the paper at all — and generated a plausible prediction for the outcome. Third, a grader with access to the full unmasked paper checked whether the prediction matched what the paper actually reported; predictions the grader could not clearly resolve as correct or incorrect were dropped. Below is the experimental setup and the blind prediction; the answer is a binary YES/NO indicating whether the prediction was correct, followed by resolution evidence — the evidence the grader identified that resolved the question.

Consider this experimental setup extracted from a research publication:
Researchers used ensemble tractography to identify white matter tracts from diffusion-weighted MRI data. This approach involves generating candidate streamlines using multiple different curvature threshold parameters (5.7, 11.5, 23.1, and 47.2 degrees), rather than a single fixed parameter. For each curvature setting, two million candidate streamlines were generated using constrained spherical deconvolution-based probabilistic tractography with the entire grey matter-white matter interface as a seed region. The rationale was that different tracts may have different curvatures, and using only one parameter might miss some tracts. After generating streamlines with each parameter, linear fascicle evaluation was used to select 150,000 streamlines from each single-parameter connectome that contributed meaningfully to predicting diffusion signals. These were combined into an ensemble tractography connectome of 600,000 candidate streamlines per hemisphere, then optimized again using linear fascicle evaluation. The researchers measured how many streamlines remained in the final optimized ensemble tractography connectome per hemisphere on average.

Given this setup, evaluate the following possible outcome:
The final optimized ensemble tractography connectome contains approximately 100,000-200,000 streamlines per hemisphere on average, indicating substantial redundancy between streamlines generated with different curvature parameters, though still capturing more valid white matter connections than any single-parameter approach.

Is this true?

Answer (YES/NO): YES